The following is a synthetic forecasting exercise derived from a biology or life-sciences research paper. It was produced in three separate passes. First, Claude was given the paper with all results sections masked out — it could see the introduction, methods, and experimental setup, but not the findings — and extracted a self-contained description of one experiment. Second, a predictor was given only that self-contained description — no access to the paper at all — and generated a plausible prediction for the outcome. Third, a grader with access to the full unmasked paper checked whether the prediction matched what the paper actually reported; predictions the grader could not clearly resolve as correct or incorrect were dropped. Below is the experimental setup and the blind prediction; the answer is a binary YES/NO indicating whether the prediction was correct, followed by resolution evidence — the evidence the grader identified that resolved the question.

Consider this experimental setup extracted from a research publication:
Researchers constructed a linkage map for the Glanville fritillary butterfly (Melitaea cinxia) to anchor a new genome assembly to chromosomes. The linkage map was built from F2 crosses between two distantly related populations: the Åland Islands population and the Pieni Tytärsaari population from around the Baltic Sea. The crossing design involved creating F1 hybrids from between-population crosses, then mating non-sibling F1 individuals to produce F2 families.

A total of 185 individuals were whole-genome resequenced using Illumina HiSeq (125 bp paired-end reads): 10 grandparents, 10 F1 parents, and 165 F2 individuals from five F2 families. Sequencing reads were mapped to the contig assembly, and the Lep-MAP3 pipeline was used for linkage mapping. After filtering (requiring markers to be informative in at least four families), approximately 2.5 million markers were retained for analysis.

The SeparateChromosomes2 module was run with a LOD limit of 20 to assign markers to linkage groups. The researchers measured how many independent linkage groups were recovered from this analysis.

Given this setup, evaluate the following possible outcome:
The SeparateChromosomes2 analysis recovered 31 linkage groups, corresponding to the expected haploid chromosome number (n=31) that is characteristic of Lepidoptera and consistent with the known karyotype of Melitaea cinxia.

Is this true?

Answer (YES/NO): YES